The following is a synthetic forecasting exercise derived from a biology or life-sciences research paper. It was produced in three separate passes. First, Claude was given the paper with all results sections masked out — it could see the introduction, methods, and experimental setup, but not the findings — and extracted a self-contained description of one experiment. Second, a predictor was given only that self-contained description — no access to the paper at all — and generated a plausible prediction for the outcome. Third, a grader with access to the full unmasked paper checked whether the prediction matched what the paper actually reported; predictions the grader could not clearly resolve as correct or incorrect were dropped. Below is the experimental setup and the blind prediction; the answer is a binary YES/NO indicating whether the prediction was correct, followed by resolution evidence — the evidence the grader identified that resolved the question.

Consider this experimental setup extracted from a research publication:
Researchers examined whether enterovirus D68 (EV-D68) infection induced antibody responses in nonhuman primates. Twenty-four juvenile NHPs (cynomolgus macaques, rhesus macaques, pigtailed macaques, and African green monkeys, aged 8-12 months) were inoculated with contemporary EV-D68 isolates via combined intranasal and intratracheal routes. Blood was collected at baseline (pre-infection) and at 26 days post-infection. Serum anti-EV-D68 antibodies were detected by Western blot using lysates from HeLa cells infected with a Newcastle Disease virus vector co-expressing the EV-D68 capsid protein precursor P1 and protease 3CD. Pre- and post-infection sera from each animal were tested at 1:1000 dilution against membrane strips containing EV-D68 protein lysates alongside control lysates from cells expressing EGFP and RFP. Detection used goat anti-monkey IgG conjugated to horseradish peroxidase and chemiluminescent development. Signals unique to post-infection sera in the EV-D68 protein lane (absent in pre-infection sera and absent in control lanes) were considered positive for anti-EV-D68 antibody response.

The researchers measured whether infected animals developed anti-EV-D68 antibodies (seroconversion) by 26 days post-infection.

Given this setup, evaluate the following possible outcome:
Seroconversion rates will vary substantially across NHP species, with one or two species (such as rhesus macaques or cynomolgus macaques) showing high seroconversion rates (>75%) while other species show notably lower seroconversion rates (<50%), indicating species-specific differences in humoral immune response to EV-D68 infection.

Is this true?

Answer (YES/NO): YES